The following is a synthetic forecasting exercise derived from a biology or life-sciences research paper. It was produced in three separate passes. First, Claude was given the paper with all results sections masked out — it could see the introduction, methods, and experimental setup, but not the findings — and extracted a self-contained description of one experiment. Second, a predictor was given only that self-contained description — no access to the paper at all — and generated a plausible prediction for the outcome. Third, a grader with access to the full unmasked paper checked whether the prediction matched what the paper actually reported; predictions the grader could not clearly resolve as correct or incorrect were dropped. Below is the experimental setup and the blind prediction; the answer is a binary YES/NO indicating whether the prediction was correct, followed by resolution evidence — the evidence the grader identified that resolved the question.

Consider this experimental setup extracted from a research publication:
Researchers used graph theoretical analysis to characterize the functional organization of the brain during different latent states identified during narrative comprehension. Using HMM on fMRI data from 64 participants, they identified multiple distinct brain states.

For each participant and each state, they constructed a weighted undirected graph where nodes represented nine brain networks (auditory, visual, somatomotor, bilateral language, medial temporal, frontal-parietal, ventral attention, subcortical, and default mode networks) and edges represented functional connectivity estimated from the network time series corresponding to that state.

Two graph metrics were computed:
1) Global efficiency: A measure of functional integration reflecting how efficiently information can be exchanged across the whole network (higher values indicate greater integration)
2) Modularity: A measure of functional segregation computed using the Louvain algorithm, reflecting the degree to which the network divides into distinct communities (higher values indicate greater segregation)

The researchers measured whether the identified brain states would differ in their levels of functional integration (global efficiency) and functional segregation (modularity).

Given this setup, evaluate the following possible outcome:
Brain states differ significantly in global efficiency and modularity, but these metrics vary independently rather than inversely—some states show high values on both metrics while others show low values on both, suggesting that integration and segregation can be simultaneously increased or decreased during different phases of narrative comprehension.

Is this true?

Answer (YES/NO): NO